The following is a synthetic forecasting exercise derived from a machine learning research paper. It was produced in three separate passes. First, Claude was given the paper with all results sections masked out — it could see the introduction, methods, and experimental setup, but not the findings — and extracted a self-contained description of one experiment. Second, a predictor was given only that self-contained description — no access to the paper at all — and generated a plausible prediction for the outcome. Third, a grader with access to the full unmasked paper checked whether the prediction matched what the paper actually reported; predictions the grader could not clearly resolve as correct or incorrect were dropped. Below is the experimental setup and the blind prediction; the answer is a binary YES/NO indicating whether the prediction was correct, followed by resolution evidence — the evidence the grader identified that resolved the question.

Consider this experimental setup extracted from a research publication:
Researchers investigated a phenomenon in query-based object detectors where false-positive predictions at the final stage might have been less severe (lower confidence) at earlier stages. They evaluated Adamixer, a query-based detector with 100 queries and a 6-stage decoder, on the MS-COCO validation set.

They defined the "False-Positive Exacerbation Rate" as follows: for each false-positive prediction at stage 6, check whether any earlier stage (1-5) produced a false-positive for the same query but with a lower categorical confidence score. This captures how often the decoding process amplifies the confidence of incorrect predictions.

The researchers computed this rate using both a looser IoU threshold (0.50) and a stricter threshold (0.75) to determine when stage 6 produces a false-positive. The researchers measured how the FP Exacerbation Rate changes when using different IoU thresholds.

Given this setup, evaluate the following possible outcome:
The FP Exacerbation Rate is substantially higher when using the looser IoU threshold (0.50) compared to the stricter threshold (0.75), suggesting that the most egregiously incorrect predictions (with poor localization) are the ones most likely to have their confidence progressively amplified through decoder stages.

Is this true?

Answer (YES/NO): NO